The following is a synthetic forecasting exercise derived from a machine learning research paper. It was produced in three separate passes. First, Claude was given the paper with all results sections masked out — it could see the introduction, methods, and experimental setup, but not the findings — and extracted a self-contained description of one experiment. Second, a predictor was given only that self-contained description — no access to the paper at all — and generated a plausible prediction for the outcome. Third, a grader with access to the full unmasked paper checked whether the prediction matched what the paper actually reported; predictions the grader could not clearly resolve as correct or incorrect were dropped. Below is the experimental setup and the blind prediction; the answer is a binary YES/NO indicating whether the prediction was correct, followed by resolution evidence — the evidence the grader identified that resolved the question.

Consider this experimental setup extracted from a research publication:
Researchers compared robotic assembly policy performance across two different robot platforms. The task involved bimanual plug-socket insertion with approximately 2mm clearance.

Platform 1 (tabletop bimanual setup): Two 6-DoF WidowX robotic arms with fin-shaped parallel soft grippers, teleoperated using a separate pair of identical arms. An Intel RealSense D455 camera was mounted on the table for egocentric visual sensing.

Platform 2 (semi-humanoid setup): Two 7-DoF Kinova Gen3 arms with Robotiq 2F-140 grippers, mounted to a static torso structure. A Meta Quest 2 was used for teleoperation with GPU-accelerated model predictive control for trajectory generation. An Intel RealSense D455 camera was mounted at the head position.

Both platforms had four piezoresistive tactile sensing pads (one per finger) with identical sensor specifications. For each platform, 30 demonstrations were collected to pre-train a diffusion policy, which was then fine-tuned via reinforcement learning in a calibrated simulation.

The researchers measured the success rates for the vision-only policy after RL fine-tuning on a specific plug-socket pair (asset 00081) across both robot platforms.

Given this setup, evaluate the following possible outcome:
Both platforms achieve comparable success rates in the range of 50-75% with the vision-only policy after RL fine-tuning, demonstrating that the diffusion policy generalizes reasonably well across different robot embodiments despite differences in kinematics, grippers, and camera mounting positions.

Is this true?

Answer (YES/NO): NO